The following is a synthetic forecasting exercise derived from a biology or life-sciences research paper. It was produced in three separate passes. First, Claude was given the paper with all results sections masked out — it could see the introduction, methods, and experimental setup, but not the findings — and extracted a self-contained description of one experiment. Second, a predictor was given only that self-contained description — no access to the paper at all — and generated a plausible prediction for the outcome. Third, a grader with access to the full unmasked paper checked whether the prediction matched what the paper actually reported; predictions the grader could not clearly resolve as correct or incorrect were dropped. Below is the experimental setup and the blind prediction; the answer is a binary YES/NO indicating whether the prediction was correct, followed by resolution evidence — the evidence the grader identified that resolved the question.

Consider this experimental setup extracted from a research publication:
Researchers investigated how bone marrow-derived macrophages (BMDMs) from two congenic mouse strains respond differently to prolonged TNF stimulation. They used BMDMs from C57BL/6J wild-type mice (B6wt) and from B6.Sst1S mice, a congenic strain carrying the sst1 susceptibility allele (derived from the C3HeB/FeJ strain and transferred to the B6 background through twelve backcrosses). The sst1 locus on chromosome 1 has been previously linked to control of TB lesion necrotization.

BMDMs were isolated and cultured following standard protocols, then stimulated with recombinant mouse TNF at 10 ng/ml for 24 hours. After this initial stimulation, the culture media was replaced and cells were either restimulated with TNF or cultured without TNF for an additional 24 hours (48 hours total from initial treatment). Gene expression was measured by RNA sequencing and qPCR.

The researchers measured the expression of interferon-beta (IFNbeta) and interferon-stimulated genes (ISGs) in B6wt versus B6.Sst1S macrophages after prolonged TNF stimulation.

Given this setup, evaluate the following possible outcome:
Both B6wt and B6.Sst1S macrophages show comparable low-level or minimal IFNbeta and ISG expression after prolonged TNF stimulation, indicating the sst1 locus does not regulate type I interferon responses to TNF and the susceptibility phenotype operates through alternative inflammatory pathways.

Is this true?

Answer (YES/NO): NO